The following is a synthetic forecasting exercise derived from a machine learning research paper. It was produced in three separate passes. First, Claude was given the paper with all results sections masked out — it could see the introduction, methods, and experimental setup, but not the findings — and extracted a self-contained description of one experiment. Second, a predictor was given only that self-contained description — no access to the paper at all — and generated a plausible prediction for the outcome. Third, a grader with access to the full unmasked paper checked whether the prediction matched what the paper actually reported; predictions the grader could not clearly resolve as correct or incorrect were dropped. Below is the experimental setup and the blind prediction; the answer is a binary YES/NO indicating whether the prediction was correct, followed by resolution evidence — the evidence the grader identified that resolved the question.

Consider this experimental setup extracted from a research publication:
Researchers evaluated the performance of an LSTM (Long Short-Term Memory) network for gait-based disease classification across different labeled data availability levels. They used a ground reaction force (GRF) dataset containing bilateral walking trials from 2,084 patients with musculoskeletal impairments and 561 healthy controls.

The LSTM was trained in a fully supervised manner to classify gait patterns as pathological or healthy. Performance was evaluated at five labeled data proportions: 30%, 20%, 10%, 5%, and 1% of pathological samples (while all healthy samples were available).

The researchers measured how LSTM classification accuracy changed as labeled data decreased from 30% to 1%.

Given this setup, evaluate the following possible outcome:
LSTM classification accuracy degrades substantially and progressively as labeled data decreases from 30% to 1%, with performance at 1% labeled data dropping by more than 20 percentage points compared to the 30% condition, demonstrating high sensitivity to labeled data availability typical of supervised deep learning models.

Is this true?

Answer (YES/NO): NO